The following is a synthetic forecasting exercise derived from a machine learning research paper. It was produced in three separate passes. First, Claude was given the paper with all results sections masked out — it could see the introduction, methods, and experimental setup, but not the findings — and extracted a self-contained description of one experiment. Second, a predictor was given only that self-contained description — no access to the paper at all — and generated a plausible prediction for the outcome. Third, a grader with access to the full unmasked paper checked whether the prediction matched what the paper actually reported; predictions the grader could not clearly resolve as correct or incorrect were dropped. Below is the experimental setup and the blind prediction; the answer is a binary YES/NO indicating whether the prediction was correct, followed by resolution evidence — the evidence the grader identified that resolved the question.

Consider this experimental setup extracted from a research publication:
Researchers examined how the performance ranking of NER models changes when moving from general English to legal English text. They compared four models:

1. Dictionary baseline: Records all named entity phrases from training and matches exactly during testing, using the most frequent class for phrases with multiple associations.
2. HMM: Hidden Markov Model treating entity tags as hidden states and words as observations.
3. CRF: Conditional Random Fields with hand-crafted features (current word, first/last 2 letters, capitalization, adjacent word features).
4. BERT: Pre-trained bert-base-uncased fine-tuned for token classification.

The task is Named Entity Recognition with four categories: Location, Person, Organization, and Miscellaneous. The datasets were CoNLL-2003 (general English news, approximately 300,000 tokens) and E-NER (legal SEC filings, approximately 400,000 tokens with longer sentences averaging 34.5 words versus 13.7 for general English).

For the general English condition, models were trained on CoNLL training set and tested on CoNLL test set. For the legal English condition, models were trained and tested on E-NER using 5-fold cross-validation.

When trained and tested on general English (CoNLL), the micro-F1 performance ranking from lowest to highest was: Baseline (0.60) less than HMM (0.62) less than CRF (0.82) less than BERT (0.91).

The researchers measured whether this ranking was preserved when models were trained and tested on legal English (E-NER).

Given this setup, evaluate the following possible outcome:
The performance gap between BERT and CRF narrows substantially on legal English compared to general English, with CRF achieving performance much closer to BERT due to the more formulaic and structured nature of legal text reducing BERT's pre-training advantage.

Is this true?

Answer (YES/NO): NO